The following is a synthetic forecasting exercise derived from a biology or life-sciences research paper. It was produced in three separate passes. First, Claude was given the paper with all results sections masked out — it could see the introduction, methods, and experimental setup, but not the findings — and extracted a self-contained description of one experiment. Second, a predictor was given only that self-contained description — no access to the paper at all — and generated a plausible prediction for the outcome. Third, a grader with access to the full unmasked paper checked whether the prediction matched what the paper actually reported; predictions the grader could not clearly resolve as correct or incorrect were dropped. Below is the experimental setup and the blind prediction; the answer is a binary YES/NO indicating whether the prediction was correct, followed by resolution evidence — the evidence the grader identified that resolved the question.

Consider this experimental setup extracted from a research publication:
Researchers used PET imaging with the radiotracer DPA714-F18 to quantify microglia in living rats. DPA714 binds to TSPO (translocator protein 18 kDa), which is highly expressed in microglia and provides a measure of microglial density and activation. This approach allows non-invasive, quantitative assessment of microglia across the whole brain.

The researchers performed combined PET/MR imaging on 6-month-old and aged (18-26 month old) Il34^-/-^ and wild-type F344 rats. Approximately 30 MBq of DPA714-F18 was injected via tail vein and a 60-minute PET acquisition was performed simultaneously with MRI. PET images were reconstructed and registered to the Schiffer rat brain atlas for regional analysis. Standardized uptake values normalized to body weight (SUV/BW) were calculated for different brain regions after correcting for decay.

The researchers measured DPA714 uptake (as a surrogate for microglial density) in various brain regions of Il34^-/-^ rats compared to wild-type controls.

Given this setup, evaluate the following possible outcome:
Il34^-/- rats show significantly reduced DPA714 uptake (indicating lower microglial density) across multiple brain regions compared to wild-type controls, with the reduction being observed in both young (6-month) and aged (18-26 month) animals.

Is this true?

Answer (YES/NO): NO